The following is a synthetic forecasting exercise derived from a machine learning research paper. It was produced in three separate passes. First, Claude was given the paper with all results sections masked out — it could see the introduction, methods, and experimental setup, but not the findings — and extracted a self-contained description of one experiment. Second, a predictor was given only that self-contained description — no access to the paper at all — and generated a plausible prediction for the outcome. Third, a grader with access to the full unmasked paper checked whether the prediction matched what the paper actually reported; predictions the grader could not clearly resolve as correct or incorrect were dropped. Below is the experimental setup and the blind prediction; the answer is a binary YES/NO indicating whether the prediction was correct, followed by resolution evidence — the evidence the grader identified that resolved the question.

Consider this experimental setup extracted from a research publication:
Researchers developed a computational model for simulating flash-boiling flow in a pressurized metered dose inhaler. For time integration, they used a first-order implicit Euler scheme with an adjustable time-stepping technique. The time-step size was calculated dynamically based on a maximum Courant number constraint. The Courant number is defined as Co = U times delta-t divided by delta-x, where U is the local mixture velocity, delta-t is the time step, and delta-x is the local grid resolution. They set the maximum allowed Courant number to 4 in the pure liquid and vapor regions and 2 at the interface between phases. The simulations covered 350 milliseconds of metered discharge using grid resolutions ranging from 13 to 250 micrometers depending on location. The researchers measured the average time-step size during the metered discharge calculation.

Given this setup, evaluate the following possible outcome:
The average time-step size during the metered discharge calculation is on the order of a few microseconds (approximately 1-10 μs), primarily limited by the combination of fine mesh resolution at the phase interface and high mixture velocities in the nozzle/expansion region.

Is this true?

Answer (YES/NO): NO